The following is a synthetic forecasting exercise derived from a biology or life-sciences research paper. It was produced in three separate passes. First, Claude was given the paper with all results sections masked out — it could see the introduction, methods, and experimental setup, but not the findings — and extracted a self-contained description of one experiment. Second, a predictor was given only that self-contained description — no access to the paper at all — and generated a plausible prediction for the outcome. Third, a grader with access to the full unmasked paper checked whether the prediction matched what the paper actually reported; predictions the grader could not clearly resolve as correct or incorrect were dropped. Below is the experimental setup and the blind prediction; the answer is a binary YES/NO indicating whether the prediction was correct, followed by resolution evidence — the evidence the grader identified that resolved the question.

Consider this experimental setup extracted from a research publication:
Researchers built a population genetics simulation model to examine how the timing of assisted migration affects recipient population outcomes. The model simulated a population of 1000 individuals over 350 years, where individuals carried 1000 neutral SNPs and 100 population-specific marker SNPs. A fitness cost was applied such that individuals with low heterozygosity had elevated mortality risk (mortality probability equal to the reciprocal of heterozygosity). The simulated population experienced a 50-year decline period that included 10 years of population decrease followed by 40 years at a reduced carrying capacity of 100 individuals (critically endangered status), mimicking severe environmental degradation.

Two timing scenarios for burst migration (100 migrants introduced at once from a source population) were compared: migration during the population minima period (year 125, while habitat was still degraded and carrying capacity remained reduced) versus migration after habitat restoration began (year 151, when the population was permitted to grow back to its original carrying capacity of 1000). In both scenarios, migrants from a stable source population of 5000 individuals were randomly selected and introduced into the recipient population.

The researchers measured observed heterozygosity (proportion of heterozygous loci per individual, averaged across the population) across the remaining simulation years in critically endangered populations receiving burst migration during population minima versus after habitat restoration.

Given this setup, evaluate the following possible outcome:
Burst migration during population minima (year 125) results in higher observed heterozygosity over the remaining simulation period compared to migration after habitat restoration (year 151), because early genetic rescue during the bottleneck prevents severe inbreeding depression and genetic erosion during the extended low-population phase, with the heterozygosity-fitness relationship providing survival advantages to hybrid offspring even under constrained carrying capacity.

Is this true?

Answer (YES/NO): NO